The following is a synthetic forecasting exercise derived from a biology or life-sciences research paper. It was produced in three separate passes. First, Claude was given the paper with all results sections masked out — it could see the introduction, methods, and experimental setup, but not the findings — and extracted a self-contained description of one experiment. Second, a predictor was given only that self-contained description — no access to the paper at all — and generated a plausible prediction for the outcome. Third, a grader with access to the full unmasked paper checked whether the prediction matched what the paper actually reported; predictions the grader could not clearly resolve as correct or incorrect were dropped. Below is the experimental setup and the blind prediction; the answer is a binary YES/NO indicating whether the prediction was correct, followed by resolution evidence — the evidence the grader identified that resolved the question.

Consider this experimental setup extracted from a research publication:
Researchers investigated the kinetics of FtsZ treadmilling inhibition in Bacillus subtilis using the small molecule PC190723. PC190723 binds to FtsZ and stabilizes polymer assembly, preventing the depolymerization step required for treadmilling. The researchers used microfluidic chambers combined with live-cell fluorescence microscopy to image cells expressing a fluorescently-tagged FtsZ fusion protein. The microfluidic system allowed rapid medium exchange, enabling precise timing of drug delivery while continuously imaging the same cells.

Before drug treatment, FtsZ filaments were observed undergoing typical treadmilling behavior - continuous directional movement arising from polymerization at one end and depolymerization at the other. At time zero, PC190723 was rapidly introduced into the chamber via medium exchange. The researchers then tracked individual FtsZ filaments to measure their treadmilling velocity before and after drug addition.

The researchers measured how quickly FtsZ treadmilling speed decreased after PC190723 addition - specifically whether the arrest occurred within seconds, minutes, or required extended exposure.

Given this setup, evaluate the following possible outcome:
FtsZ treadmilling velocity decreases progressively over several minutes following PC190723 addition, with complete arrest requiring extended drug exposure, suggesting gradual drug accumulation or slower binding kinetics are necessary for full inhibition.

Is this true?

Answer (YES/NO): NO